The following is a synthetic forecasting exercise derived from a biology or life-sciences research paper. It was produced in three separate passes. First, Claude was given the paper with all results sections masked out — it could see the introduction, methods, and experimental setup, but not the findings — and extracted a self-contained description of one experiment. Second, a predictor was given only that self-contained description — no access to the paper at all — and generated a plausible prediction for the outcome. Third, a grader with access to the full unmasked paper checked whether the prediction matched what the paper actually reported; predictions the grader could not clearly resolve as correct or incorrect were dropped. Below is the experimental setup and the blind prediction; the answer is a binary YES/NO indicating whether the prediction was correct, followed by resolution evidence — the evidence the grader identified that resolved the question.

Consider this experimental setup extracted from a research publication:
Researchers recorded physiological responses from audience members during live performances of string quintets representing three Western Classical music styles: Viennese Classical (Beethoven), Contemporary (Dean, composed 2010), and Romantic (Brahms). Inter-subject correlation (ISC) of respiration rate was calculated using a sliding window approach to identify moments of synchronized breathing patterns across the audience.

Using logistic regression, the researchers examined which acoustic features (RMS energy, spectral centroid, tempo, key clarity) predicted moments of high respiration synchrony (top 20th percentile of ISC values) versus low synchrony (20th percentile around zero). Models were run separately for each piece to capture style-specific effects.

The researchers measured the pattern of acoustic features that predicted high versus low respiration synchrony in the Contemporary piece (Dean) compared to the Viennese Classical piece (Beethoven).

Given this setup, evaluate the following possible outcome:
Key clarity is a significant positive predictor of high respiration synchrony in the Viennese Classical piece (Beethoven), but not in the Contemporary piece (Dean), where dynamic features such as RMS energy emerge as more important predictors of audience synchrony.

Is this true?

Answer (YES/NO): NO